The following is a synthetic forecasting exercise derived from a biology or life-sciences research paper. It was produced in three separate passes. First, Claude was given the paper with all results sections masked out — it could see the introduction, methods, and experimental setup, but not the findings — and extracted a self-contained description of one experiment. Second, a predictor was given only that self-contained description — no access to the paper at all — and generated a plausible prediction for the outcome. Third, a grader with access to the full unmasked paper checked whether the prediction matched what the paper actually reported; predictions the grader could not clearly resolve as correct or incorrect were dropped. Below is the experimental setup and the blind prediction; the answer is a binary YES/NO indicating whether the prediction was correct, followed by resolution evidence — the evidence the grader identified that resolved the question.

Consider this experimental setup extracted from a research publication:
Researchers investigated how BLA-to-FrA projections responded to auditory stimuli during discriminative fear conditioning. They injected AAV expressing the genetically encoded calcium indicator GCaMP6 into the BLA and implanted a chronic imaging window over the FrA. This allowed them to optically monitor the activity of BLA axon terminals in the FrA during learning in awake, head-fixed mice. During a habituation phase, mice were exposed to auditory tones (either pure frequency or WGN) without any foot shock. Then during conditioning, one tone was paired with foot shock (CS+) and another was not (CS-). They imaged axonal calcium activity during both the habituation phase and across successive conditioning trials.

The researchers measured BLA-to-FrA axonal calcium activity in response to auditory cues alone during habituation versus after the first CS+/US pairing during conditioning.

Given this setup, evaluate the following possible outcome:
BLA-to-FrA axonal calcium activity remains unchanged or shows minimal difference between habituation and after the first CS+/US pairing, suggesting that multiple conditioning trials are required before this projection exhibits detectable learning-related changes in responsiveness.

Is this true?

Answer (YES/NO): NO